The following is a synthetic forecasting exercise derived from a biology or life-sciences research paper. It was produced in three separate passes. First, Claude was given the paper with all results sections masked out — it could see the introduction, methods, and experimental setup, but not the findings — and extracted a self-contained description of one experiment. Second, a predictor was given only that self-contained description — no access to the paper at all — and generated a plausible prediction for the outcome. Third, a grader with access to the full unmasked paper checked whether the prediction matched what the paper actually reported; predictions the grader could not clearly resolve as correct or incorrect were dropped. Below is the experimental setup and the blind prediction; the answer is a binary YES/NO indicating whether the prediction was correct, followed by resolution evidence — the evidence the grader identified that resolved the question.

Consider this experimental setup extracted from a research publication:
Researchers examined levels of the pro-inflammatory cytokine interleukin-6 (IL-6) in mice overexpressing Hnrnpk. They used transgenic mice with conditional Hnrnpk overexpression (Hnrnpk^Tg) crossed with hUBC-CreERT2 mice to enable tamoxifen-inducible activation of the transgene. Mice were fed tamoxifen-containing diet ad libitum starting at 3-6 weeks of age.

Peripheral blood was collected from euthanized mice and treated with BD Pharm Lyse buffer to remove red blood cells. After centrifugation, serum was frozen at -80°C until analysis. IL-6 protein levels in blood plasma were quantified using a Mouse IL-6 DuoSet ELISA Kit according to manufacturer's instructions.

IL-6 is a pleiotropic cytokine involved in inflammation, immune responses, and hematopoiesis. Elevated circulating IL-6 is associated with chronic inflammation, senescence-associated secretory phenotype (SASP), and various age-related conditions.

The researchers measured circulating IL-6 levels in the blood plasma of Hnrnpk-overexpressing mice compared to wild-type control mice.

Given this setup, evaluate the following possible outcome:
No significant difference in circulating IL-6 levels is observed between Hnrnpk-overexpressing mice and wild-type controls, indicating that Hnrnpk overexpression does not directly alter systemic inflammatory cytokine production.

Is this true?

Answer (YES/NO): NO